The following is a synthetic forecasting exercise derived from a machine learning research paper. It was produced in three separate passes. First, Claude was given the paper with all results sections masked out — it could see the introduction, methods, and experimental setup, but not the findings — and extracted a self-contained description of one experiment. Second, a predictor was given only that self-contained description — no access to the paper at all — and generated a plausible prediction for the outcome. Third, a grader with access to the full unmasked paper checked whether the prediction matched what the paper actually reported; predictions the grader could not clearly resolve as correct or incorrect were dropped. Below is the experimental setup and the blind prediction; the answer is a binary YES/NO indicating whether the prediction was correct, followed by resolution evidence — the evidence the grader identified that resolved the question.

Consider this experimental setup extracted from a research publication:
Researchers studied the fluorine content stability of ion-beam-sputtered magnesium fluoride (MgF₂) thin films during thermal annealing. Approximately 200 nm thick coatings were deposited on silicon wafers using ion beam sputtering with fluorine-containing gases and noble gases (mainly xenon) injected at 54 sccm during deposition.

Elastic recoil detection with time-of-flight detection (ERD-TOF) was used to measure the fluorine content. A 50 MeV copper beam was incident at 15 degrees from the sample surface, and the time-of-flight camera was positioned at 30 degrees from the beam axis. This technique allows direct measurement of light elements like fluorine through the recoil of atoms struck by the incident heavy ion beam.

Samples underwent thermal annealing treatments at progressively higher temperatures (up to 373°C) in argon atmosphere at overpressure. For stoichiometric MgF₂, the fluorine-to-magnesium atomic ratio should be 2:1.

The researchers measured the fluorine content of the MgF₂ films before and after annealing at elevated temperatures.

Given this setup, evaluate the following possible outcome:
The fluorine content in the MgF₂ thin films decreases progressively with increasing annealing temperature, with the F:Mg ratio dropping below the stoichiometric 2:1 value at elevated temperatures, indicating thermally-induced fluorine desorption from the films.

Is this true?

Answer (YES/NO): NO